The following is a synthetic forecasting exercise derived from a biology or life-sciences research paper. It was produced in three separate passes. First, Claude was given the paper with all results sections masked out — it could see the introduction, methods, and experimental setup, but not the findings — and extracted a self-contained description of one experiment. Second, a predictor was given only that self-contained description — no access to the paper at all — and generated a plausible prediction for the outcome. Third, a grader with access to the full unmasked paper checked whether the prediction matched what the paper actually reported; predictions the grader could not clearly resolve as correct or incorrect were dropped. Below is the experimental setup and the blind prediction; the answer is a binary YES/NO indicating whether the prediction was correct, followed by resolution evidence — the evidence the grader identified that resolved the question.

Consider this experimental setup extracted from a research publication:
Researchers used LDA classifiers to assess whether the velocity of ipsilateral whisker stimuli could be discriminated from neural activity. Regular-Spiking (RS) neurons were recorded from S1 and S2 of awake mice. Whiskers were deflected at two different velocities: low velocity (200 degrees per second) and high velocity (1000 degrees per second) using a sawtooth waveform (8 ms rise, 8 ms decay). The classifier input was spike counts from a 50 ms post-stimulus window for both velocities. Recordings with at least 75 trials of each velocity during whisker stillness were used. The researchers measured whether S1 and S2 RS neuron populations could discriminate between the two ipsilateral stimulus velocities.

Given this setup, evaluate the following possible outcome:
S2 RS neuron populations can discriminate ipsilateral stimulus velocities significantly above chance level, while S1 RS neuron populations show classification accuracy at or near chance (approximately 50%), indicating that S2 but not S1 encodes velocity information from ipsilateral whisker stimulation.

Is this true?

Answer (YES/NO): NO